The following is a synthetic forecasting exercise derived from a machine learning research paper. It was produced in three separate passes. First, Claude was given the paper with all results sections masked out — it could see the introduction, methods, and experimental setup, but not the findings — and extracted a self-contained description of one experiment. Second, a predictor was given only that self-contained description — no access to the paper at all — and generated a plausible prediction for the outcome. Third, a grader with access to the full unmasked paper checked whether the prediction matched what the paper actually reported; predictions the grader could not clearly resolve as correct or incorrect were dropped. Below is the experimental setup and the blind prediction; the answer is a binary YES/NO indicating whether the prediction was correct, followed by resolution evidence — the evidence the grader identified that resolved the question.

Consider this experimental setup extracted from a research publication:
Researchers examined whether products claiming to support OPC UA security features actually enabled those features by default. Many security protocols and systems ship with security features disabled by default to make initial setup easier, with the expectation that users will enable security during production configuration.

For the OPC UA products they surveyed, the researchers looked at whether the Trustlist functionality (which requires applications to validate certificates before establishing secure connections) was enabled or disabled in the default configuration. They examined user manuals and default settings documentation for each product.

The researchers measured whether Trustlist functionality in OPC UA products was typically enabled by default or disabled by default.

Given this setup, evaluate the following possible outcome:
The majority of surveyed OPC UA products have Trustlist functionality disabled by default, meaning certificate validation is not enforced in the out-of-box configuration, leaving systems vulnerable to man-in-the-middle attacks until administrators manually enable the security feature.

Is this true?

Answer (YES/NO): NO